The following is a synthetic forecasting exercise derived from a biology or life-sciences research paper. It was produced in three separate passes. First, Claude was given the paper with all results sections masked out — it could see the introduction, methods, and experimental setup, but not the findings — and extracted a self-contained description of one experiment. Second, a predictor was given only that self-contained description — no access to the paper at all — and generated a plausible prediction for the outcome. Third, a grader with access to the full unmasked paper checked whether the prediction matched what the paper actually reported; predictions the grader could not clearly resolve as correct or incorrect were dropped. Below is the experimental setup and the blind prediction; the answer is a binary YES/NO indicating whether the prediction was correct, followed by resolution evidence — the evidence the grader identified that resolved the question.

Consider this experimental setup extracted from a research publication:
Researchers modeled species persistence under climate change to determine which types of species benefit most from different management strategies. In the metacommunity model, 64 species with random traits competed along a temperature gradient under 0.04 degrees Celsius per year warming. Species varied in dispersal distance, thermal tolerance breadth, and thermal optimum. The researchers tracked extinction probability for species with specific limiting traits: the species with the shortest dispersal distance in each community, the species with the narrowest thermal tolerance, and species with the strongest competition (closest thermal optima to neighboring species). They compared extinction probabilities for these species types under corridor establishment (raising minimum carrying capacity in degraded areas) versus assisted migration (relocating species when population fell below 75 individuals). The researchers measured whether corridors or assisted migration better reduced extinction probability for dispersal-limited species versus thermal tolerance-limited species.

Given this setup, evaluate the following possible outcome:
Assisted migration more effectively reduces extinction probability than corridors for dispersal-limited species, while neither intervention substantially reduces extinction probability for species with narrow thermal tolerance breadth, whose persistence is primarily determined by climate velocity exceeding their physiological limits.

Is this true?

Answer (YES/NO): NO